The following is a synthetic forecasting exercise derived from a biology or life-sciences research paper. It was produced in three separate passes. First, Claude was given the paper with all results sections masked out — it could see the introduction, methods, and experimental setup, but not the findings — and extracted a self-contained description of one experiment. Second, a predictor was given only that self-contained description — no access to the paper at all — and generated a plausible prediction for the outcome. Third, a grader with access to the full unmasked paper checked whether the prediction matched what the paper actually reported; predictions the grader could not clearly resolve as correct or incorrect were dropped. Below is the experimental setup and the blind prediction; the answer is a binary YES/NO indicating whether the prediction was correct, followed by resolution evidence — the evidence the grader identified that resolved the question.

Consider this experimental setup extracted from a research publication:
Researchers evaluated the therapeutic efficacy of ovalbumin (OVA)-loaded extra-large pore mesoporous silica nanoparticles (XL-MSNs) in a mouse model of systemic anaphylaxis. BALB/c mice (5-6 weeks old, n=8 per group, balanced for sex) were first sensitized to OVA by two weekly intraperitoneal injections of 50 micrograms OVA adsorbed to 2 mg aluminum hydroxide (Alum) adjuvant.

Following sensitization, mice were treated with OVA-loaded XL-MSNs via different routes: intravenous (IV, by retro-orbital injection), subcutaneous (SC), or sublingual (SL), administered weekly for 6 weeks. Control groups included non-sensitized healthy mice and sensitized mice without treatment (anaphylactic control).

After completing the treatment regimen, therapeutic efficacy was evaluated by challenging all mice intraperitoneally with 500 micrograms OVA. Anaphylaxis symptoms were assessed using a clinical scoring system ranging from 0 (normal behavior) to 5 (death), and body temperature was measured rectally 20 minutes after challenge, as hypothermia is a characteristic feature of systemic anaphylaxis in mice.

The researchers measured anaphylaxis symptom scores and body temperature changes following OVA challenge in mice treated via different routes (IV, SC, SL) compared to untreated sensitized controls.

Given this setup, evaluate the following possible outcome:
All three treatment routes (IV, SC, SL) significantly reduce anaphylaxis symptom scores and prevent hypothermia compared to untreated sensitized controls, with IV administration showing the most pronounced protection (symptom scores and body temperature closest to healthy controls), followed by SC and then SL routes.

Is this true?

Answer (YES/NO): NO